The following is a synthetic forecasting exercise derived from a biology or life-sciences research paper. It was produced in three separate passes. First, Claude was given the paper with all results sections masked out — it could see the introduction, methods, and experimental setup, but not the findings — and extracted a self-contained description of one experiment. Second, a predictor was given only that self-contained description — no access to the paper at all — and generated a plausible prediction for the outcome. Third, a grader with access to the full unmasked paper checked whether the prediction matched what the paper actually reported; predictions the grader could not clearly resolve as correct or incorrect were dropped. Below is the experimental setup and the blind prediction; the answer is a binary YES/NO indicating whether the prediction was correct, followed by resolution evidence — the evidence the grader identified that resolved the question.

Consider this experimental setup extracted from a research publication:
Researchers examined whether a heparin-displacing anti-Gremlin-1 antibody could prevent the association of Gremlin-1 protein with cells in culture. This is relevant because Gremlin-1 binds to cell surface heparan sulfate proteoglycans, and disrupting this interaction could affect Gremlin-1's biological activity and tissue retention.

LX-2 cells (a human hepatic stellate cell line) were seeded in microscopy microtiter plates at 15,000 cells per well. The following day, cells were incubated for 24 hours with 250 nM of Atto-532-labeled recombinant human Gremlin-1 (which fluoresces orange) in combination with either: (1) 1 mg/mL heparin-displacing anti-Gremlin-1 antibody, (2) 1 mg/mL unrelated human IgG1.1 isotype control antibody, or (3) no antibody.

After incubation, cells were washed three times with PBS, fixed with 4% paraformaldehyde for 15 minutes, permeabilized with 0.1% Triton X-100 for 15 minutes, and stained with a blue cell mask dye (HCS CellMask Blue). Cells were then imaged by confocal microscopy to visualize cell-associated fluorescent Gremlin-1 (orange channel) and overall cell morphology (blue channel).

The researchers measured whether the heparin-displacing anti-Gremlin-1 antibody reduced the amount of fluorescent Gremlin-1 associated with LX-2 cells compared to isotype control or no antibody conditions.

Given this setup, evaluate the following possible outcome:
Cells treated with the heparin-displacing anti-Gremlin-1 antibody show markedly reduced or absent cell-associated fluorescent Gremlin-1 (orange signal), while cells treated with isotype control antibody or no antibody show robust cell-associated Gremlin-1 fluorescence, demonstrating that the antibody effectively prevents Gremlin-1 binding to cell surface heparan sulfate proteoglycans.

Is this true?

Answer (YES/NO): YES